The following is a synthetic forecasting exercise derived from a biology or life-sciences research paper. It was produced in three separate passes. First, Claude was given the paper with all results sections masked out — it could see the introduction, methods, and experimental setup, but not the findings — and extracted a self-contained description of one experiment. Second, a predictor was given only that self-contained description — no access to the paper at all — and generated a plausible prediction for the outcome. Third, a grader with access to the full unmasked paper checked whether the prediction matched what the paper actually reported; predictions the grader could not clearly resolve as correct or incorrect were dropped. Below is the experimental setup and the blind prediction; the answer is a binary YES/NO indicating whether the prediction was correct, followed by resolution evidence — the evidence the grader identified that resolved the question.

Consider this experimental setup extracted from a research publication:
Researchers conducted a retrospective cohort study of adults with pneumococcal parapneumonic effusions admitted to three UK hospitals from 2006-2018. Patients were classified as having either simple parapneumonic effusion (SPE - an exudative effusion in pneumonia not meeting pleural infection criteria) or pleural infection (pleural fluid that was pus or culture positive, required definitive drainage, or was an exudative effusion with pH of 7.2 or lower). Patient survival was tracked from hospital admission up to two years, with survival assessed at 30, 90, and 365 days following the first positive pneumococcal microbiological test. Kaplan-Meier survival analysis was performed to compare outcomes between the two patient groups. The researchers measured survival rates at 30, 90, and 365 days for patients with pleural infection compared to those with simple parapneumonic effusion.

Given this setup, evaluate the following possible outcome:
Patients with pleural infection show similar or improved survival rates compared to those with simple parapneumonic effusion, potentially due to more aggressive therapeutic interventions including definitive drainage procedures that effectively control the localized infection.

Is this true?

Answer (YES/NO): YES